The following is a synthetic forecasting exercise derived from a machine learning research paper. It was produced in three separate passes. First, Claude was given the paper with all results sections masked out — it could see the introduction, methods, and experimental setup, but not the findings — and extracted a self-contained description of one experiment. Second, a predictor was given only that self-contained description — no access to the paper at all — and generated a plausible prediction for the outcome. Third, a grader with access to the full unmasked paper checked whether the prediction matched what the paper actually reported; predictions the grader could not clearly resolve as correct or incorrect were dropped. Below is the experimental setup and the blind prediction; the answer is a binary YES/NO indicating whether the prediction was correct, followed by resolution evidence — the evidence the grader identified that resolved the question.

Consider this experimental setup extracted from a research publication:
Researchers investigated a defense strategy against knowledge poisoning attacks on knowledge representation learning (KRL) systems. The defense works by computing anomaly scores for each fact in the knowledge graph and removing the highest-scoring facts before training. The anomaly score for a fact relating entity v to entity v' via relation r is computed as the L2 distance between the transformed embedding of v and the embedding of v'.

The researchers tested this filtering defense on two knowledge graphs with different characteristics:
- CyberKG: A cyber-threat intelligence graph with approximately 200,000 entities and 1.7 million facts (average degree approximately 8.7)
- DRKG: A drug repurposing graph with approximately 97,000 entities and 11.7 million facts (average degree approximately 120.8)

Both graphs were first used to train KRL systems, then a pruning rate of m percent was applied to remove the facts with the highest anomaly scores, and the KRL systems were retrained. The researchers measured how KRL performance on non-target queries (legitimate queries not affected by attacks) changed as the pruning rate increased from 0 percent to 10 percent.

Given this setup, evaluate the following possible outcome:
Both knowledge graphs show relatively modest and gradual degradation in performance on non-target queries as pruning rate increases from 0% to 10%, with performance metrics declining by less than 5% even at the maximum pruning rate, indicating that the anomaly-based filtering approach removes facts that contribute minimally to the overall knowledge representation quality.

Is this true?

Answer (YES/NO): NO